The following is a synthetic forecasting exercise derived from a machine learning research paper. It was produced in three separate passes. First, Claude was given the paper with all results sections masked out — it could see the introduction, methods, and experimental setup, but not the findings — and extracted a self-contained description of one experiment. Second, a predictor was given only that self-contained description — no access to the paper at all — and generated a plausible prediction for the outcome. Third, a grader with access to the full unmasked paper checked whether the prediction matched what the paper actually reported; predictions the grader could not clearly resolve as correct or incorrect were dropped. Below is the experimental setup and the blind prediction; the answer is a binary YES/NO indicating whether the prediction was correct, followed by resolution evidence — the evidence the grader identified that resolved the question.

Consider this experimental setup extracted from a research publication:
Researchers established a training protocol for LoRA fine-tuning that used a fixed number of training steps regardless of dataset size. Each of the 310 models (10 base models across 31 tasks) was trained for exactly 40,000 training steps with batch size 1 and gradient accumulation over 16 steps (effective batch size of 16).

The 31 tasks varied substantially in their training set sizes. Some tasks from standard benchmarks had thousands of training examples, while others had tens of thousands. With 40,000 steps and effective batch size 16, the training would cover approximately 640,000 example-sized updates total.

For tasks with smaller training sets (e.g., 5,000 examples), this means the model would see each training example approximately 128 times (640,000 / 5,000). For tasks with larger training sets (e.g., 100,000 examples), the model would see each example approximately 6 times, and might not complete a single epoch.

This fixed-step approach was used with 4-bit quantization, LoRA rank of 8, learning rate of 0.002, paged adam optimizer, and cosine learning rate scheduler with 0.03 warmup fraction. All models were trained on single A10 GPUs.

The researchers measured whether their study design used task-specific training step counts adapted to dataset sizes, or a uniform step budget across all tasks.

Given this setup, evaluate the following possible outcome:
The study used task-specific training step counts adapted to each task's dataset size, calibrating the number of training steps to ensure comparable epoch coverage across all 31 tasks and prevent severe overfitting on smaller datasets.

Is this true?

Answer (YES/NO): NO